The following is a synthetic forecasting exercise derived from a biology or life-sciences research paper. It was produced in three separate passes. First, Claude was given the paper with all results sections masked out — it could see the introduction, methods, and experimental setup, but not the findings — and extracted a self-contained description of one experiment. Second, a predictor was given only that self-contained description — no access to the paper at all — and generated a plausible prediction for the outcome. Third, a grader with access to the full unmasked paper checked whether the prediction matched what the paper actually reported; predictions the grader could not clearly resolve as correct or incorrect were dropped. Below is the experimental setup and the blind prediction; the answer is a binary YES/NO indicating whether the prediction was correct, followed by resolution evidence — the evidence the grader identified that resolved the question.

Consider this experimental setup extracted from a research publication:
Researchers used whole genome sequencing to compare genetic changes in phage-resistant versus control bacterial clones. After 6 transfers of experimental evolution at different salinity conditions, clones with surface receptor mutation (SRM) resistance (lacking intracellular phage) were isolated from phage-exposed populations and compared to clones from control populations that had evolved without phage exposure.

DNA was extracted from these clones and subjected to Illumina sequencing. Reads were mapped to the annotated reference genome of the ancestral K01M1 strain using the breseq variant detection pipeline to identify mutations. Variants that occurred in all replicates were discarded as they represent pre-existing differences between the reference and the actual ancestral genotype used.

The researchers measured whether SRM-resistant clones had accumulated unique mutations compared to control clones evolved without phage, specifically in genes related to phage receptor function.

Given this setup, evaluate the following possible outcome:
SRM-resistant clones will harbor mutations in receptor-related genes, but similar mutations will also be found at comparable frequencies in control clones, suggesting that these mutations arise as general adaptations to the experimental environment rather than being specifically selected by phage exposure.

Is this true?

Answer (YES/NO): NO